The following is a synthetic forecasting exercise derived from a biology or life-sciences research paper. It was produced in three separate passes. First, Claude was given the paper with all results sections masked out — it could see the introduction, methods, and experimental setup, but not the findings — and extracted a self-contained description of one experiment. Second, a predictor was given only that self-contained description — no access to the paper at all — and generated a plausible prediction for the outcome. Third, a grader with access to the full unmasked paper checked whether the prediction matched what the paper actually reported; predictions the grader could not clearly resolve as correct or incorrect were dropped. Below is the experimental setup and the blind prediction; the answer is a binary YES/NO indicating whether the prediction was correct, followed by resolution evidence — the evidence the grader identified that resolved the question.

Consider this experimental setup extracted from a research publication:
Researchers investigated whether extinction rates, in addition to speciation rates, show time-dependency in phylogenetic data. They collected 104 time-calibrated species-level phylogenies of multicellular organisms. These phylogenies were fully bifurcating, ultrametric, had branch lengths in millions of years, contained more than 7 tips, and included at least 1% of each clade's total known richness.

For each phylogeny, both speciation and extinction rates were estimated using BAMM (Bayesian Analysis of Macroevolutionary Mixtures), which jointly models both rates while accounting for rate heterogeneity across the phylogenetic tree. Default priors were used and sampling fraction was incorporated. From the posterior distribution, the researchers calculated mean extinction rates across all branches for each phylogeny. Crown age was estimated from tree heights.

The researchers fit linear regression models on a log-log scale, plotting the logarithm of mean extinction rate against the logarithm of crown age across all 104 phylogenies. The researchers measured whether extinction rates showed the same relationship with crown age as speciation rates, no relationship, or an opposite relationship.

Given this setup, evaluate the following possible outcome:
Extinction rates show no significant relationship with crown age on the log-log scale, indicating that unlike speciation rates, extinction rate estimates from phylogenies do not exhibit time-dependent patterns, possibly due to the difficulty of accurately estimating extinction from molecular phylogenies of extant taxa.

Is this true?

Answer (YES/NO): NO